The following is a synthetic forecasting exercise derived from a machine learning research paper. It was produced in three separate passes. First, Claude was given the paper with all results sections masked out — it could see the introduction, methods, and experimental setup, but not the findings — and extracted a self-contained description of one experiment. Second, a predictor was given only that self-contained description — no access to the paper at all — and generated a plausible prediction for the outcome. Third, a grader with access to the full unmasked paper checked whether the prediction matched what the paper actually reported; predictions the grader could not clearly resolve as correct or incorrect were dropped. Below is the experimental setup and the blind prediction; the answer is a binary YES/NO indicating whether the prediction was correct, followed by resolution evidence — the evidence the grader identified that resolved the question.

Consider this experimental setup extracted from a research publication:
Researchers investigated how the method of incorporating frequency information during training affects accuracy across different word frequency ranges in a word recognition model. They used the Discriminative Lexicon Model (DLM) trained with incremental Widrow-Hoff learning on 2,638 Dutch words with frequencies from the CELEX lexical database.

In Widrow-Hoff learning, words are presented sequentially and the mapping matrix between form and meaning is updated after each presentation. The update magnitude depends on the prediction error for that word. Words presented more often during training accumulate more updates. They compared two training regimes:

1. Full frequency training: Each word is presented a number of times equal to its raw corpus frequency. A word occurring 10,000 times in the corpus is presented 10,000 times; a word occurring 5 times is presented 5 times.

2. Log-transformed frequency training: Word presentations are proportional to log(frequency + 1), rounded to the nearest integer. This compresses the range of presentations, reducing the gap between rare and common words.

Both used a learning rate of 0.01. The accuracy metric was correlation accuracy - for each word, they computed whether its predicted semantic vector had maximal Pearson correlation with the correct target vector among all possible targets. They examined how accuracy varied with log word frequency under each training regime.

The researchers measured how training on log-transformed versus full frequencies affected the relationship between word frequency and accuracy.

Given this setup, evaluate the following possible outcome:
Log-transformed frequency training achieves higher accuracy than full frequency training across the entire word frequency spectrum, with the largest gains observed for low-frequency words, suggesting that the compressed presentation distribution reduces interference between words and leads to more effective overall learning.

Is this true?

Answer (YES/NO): NO